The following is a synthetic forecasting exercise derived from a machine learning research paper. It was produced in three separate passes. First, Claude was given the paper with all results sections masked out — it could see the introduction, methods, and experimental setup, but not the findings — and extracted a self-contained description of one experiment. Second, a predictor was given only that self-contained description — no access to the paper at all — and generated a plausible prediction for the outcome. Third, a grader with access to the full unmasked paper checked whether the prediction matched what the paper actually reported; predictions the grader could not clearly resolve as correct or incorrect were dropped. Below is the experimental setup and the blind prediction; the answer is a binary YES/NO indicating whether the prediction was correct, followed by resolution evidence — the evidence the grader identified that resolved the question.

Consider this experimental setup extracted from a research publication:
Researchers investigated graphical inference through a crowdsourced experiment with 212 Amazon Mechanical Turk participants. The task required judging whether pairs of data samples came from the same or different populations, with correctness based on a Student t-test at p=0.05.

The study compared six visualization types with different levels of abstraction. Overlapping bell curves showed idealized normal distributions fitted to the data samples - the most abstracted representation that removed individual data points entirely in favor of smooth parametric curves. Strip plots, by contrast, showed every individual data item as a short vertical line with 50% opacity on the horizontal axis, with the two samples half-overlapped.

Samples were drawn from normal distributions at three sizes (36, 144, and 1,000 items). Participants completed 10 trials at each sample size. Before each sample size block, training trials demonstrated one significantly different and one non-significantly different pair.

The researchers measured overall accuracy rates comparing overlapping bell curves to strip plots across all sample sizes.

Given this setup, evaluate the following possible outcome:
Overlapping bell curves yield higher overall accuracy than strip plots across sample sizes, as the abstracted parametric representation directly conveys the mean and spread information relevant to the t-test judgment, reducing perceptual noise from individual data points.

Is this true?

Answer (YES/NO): YES